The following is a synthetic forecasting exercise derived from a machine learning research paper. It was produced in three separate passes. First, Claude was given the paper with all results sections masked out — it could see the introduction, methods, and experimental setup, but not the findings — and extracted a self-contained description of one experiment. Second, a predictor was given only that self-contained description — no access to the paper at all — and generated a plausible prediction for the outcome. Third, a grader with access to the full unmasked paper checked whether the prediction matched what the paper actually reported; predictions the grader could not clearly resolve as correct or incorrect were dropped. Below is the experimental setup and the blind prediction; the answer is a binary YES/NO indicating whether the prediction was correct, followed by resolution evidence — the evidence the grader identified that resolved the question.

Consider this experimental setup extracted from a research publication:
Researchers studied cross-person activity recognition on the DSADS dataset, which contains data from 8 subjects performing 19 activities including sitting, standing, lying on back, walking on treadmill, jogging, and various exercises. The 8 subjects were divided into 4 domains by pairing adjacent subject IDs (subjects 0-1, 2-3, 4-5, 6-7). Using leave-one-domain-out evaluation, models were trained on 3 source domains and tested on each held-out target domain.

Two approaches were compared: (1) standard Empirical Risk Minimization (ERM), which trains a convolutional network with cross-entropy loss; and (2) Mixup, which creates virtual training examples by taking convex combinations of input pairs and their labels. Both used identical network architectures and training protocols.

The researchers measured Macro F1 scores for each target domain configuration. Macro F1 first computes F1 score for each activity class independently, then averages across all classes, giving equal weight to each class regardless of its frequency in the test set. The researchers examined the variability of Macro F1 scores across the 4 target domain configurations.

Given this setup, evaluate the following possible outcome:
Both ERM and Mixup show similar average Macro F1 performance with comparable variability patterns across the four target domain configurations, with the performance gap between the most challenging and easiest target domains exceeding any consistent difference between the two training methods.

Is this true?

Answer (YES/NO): NO